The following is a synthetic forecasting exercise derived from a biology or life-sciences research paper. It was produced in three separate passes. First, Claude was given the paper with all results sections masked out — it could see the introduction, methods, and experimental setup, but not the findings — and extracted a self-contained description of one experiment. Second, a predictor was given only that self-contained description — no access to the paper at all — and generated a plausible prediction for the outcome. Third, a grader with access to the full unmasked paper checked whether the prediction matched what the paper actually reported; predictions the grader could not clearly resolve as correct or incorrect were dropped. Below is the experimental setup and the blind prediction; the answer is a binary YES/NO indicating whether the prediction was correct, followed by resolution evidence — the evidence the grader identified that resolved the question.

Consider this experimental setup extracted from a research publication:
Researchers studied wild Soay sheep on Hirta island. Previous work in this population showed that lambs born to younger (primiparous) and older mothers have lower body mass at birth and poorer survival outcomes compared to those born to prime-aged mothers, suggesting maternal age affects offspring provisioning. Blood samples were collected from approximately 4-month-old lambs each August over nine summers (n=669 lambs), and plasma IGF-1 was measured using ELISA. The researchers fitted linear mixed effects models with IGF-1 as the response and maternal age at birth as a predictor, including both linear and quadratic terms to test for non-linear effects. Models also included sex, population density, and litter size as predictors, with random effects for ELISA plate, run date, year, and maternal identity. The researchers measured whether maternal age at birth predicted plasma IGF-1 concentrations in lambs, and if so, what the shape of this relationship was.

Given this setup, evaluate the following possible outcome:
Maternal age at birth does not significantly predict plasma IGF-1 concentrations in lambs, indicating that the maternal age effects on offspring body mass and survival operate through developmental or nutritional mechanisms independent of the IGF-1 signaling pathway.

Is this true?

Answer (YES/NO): NO